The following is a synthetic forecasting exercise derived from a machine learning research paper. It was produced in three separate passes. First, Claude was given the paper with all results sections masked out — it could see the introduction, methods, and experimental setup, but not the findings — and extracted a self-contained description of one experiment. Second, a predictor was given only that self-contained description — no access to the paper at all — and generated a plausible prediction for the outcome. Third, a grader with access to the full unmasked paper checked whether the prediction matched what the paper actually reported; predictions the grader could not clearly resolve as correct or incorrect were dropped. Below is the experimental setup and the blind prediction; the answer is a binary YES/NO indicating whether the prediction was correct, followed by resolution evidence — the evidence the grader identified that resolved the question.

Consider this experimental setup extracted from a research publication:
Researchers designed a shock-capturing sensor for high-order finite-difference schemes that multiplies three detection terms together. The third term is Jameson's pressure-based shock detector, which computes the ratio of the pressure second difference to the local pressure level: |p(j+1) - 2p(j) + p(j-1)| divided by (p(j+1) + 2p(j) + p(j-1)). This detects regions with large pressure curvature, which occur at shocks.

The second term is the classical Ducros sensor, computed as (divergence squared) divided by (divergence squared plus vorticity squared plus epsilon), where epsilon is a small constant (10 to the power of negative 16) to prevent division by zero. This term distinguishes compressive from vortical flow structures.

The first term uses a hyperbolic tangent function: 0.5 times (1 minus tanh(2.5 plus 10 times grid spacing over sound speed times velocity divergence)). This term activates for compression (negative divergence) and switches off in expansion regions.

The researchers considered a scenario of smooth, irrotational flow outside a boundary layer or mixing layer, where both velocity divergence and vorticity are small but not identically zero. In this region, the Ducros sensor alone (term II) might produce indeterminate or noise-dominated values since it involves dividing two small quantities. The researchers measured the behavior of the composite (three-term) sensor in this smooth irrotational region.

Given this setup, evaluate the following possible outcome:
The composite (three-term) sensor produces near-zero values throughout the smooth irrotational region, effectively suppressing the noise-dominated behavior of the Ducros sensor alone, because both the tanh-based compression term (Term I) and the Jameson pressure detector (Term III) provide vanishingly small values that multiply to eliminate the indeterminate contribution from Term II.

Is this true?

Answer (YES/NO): YES